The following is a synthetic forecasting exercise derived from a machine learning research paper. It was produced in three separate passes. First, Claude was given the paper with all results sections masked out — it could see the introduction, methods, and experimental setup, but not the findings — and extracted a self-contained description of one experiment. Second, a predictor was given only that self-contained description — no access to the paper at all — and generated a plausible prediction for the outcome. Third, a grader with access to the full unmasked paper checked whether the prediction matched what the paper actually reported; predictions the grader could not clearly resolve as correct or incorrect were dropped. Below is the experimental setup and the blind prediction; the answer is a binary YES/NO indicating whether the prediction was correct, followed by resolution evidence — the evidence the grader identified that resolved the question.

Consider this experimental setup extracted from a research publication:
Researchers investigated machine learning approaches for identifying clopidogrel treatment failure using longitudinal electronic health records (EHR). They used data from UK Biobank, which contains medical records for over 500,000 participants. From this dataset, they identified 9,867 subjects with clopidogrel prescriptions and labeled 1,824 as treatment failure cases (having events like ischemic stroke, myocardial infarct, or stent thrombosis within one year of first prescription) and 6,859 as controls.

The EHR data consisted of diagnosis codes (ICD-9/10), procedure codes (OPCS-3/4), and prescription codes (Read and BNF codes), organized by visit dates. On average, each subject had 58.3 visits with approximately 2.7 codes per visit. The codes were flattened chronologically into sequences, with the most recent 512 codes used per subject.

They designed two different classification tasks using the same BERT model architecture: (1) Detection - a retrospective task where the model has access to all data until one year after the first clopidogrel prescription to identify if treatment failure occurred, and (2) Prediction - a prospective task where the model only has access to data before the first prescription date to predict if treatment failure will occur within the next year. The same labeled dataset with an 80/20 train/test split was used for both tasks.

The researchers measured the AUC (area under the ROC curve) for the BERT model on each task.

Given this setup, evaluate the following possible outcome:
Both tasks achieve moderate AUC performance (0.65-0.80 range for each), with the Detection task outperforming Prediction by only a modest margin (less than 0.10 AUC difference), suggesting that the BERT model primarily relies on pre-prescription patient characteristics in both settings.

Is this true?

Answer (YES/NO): NO